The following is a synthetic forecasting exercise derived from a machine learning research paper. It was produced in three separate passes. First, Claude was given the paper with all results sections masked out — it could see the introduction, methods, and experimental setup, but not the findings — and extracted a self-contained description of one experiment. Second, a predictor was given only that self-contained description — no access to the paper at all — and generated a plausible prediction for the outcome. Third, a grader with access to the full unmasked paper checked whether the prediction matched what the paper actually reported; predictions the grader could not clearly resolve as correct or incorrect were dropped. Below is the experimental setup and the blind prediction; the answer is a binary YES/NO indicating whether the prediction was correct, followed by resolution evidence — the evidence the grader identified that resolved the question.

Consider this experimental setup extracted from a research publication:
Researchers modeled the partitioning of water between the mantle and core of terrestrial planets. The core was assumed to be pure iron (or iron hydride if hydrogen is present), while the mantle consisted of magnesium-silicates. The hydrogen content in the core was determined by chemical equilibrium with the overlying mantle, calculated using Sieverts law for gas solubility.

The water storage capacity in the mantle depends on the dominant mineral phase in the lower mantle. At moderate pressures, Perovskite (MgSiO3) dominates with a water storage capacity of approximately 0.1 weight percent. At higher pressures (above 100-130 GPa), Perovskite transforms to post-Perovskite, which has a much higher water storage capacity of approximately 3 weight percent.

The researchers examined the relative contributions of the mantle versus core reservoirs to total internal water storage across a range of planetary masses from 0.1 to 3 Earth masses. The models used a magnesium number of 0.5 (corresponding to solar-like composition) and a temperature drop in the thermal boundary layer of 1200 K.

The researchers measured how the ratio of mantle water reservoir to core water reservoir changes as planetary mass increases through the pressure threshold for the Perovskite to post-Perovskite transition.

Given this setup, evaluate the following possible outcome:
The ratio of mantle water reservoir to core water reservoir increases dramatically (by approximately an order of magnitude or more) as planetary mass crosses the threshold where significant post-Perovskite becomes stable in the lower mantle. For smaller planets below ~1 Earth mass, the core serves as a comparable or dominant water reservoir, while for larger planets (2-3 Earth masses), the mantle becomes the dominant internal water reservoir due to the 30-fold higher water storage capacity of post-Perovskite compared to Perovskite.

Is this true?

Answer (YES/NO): NO